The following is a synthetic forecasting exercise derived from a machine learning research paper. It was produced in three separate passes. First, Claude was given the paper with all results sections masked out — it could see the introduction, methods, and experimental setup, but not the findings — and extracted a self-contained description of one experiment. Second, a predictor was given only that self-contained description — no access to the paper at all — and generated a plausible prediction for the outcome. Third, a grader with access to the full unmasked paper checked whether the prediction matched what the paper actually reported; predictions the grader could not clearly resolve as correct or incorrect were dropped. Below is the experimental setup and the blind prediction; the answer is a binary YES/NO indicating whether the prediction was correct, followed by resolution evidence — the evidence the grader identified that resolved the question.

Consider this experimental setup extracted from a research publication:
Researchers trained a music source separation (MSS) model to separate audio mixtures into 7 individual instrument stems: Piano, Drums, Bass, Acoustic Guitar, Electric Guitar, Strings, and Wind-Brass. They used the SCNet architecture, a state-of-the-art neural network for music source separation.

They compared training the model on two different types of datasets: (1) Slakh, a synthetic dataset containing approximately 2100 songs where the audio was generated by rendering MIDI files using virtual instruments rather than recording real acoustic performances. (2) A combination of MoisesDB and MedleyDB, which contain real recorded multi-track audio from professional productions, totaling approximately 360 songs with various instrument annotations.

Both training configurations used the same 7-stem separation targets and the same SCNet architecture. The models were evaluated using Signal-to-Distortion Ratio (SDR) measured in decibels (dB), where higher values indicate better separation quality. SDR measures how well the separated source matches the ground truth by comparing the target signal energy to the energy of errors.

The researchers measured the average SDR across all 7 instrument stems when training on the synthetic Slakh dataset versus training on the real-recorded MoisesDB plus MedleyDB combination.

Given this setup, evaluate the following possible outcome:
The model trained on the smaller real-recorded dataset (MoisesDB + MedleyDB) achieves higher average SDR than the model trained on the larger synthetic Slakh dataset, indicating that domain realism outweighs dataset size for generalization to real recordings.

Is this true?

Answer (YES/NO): YES